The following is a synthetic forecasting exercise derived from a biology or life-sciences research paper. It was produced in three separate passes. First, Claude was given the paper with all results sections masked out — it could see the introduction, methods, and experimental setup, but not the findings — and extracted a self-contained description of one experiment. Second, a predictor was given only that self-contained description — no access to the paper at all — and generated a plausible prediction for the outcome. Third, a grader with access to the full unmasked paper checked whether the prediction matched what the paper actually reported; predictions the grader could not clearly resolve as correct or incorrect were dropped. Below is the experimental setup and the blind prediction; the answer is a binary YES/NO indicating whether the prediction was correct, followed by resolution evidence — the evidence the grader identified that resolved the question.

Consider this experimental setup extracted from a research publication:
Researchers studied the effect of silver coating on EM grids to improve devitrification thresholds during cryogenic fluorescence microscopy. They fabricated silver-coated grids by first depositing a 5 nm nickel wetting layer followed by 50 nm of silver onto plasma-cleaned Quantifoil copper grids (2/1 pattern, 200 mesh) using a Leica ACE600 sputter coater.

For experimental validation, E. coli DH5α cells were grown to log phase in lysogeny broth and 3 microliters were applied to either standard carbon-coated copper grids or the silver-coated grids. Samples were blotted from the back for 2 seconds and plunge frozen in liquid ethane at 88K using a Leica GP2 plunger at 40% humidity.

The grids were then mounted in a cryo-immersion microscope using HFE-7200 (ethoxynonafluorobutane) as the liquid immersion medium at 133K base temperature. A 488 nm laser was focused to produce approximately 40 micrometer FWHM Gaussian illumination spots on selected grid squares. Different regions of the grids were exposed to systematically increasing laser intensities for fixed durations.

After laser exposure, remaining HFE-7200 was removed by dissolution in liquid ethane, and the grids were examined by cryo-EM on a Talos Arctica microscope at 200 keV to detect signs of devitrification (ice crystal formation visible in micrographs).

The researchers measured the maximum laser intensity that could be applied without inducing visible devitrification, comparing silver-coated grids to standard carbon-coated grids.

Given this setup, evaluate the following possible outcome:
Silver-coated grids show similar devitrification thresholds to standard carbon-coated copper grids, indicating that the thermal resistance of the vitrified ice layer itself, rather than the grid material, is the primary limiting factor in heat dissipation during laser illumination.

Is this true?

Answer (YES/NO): NO